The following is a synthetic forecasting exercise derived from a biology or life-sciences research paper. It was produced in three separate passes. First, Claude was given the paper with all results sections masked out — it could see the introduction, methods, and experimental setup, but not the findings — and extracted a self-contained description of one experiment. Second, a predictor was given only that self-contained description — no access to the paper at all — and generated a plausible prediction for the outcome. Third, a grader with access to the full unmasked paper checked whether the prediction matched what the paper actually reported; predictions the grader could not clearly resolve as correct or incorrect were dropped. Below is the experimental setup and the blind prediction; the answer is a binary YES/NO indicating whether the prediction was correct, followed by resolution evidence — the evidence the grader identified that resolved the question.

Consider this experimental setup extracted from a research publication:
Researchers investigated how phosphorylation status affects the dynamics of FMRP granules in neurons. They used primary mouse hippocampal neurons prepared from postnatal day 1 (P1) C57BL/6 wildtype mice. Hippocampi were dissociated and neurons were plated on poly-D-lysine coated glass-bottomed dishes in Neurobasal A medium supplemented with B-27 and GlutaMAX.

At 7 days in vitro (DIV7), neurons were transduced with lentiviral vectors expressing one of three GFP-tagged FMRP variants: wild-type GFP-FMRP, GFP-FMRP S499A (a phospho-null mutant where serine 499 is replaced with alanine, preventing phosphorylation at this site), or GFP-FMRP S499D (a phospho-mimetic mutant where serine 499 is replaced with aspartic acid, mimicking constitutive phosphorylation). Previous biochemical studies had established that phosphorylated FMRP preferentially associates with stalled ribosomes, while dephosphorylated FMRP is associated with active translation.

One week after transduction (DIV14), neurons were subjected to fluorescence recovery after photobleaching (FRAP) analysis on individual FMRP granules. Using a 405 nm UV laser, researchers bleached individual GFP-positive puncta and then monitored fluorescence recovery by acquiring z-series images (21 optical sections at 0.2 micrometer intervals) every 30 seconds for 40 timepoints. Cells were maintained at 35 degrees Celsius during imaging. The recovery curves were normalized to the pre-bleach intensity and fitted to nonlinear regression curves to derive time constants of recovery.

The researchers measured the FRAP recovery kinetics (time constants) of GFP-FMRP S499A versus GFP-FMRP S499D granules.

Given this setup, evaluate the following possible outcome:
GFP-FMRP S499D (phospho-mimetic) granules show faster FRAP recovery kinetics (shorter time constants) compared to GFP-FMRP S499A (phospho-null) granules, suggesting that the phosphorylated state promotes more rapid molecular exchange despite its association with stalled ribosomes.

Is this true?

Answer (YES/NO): NO